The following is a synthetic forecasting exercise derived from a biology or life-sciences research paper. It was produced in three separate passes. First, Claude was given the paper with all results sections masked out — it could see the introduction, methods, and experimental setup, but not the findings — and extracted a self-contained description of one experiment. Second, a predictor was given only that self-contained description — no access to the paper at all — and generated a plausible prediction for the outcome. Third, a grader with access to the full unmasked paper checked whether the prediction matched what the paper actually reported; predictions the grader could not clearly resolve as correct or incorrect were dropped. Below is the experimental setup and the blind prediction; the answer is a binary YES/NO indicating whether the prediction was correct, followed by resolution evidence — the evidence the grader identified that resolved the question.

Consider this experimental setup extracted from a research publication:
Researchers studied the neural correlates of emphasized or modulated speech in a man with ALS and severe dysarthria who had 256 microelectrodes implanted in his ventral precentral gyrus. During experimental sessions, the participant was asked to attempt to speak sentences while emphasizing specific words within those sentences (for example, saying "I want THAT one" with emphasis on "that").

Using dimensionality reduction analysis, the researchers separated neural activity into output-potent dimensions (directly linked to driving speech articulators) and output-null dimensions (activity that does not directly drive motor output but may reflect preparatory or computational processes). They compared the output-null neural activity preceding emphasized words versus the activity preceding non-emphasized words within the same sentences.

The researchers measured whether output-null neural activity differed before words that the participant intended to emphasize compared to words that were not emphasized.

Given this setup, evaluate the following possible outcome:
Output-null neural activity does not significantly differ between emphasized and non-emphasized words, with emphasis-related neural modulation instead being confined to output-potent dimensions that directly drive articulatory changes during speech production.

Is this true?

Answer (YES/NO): NO